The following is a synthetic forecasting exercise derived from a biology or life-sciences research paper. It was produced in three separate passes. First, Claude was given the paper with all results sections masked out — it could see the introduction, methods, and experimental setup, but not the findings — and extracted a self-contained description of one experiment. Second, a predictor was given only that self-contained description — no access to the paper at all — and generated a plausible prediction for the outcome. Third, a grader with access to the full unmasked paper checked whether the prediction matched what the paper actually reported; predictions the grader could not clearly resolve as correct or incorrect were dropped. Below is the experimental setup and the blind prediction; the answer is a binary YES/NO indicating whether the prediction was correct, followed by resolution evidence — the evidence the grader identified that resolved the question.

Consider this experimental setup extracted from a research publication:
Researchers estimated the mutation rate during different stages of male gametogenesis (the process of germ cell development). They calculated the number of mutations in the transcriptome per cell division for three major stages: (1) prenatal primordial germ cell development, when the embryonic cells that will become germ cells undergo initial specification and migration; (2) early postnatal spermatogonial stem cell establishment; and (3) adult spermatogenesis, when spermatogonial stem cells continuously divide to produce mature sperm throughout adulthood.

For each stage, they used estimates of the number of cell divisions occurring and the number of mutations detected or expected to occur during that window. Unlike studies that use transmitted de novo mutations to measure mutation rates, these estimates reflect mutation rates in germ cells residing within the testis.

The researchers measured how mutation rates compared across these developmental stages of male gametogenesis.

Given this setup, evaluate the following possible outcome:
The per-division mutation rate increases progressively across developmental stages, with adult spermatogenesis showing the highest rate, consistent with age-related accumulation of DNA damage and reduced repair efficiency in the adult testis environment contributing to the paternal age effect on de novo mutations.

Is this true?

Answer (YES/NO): NO